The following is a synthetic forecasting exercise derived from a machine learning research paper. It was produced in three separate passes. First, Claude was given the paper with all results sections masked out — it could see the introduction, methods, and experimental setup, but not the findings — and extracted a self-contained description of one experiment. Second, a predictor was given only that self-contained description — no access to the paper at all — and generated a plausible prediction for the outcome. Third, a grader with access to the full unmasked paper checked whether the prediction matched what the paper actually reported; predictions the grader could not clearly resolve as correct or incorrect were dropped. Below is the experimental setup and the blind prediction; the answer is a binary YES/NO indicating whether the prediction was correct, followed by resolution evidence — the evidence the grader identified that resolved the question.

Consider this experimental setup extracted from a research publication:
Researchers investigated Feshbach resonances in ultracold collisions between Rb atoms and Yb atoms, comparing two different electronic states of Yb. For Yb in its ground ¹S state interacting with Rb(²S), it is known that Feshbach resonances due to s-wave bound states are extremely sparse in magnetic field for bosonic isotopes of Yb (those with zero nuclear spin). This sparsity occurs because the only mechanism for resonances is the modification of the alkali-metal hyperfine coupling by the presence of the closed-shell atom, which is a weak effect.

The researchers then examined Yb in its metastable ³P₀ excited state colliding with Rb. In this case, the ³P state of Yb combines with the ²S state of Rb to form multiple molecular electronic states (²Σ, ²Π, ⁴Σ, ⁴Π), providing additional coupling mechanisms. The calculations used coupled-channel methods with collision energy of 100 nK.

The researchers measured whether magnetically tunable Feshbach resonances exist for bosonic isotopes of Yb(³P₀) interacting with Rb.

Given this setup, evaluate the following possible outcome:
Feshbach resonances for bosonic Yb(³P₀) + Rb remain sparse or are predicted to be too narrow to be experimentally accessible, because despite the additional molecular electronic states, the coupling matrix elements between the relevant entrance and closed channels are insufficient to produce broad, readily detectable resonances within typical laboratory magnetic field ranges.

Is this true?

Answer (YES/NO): NO